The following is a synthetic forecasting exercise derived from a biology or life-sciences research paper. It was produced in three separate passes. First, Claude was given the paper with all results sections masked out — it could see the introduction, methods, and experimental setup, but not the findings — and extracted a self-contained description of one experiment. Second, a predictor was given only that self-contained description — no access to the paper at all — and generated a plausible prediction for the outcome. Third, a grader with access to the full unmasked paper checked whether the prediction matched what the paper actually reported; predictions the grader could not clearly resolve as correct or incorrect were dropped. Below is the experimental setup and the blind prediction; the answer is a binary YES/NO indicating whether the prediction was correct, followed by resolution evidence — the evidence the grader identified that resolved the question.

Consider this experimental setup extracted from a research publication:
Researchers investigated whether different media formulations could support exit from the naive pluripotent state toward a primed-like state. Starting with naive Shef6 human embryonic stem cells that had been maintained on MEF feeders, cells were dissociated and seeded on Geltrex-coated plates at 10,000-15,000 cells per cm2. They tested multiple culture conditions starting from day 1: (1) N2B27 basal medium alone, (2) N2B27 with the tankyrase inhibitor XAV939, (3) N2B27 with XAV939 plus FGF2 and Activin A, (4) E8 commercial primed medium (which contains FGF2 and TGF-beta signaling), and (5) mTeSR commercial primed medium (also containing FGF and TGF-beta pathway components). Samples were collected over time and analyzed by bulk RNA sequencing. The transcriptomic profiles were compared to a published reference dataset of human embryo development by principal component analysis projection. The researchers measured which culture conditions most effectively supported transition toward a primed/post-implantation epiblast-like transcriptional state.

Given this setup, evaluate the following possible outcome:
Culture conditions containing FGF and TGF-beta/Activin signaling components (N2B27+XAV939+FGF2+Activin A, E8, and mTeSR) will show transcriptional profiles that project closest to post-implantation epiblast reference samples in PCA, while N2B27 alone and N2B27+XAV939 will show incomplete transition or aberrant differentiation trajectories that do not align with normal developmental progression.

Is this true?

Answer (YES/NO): NO